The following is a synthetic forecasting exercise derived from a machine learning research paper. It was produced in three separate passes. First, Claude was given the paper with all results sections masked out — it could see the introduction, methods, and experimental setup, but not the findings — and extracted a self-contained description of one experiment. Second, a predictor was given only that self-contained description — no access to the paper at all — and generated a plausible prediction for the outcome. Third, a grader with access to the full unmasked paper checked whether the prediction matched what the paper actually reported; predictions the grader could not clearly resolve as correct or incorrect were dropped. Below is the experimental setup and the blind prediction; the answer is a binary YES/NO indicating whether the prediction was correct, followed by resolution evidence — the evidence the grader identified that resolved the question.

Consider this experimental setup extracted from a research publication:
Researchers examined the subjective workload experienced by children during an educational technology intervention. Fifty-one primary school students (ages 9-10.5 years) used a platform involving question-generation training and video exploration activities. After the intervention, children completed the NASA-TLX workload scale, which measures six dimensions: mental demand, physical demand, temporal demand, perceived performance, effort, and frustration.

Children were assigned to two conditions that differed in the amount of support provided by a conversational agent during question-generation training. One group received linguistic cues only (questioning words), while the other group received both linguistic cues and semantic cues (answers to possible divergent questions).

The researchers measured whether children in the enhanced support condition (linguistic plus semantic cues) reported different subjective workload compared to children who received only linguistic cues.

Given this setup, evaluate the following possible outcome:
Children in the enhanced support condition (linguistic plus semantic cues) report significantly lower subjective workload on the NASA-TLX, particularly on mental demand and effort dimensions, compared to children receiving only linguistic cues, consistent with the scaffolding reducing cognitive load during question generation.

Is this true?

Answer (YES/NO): NO